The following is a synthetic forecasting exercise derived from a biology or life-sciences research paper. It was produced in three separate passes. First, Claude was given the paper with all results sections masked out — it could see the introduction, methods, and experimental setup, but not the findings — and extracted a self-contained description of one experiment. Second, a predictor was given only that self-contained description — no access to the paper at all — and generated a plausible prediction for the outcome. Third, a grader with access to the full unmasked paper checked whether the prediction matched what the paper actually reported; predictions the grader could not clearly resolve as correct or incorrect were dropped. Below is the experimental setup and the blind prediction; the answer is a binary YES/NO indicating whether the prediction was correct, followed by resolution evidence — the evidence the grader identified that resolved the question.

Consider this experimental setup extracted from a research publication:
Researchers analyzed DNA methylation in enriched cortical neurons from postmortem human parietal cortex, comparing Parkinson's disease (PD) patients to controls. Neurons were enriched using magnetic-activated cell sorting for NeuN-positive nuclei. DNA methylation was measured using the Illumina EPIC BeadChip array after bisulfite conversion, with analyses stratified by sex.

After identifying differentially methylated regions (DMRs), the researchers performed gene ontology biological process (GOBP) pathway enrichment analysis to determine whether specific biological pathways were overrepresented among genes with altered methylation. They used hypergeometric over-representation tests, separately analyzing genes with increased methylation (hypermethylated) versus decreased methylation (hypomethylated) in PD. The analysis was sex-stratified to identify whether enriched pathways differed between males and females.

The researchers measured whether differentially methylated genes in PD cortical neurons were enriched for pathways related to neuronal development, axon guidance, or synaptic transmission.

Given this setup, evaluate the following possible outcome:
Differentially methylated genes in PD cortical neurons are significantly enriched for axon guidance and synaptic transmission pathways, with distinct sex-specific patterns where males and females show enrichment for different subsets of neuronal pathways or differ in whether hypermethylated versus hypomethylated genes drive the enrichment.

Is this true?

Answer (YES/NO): NO